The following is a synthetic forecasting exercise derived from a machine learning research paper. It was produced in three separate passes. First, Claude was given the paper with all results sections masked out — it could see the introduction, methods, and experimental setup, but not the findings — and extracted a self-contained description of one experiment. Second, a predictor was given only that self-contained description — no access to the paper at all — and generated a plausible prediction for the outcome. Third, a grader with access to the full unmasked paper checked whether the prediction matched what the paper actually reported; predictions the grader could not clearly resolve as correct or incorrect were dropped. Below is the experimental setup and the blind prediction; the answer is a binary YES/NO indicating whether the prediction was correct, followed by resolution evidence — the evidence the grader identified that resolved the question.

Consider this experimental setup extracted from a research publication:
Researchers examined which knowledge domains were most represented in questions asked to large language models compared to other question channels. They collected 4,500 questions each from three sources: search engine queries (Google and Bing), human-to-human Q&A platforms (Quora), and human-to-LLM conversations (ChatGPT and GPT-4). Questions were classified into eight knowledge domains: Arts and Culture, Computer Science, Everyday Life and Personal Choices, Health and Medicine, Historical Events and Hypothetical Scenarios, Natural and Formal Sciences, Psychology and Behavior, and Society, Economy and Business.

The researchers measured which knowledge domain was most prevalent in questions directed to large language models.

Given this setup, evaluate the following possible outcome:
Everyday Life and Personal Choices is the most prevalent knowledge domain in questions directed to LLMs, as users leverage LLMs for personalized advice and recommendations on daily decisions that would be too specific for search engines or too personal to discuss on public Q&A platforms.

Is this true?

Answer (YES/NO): NO